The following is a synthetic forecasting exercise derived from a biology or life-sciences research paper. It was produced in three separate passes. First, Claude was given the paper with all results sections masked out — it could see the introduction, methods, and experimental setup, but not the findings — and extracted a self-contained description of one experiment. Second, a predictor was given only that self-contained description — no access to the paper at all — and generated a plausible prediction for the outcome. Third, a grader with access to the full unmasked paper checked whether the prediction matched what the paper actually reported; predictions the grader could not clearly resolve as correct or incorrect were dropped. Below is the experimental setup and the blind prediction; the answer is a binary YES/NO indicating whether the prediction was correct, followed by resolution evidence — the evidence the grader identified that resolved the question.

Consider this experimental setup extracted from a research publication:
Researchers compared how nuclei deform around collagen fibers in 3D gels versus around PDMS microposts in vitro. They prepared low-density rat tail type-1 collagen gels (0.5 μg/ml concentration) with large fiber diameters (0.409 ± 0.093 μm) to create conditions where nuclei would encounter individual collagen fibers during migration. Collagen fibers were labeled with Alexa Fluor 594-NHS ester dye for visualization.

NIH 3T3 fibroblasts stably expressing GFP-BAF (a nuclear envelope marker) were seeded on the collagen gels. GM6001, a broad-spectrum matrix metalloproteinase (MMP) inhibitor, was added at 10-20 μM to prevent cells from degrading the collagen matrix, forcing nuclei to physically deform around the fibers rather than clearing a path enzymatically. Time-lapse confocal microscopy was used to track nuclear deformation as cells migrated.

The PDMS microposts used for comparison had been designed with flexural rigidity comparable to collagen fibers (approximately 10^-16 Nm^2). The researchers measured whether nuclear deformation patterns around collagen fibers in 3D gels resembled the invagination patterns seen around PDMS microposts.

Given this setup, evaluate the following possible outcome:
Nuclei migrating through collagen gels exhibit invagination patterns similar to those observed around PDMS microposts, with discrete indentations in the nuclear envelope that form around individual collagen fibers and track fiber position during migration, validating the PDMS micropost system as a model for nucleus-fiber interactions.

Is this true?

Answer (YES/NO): YES